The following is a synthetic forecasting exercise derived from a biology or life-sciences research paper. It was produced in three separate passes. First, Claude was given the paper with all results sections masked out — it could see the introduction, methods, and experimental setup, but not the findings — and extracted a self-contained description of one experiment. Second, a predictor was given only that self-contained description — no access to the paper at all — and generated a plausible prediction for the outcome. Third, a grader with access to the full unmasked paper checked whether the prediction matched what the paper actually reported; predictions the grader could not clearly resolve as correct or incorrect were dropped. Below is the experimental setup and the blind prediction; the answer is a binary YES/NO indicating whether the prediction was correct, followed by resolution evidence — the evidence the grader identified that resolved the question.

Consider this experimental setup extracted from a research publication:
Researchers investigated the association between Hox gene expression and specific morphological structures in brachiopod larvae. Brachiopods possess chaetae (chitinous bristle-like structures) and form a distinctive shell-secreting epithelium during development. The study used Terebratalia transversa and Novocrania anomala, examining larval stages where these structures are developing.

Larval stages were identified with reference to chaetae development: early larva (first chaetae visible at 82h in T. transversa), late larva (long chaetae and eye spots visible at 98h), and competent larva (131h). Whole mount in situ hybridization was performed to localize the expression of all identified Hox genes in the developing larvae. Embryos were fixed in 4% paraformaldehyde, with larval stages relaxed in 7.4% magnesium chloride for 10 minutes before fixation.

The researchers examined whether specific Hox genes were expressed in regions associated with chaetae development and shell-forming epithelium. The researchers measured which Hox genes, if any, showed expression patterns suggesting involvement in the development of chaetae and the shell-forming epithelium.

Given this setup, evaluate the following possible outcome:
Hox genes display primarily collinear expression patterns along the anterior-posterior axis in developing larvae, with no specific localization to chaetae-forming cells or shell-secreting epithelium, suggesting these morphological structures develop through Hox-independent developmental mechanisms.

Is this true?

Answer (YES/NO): NO